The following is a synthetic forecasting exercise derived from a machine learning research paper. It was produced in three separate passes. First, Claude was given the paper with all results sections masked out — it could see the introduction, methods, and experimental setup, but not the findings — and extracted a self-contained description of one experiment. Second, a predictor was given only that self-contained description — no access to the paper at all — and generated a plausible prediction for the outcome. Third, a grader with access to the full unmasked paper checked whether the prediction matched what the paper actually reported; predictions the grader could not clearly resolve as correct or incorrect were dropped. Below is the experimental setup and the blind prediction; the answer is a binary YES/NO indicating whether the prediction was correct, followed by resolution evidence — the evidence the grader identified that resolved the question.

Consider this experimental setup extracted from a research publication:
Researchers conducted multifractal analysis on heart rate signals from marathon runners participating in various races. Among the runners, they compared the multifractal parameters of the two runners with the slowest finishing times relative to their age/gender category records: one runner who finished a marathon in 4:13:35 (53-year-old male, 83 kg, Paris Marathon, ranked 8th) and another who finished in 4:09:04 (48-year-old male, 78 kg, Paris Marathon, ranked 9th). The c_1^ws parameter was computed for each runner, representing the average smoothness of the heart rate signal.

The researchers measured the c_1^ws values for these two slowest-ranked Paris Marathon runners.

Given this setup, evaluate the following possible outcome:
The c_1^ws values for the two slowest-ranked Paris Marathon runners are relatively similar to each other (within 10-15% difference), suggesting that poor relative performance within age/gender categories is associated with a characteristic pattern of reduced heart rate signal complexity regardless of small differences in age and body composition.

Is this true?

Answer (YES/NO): YES